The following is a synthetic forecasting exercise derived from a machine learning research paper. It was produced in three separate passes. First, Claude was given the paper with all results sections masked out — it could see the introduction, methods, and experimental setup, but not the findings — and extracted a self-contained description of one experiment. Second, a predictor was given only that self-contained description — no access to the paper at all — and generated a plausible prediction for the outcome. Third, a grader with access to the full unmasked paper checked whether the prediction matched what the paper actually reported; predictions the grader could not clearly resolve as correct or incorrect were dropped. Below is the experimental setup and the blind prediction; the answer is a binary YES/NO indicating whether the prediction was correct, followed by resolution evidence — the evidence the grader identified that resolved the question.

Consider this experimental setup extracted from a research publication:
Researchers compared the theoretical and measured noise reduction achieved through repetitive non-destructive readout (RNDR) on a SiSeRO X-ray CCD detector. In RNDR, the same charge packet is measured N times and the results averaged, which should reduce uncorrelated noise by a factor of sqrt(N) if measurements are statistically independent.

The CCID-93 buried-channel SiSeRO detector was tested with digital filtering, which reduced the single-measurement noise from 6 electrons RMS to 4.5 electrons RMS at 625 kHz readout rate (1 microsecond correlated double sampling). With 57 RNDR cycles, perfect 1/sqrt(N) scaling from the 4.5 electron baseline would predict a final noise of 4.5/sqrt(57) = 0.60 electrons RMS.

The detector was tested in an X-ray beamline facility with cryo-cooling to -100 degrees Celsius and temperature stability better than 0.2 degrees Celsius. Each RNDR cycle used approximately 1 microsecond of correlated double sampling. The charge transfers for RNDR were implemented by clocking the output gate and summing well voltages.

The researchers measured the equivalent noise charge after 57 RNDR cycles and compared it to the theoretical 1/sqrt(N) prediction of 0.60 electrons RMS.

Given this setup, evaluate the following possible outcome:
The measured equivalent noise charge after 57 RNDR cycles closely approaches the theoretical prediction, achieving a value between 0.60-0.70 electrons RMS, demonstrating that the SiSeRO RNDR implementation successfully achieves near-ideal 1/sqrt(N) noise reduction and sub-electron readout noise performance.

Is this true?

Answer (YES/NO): NO